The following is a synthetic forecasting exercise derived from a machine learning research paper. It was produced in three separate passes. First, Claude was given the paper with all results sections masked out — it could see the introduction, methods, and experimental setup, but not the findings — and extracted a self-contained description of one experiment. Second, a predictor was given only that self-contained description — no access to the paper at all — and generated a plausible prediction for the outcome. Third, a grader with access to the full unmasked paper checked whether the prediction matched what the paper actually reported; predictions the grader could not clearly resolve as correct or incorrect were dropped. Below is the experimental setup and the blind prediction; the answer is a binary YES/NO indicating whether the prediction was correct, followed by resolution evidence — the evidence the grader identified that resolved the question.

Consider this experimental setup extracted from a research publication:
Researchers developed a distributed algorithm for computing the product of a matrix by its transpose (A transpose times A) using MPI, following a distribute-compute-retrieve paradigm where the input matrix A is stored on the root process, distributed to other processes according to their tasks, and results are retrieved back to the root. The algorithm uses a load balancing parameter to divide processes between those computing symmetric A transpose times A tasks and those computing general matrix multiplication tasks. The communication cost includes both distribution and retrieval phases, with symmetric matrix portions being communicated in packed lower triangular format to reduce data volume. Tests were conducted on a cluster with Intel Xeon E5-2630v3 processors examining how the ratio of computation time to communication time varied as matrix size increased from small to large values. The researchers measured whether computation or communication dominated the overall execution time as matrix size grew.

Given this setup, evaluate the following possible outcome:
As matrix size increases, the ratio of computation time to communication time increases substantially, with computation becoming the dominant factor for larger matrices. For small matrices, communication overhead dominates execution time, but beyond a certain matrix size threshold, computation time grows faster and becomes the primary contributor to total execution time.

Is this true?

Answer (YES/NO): YES